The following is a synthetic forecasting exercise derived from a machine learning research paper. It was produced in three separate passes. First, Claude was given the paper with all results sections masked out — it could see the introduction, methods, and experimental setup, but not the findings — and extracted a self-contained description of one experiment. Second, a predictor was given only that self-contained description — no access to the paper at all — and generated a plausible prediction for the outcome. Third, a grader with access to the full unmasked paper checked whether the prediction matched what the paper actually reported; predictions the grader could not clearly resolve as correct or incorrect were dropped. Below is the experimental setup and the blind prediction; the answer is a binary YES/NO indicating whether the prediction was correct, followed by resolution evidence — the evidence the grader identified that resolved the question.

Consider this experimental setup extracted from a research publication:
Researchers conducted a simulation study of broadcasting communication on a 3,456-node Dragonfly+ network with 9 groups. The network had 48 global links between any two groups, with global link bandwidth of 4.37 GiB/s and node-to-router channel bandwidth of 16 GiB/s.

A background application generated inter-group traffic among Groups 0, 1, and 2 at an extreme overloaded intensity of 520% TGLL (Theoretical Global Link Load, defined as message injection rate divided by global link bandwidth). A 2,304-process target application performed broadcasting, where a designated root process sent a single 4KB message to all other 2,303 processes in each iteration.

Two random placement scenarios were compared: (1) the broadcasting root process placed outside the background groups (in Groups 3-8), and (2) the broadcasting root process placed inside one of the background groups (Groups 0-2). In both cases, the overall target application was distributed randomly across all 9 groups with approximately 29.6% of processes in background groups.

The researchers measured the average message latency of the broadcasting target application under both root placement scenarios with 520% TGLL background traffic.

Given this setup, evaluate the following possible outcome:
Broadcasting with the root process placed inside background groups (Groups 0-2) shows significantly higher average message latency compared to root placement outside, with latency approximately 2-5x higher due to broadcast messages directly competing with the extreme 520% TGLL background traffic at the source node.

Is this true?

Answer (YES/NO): NO